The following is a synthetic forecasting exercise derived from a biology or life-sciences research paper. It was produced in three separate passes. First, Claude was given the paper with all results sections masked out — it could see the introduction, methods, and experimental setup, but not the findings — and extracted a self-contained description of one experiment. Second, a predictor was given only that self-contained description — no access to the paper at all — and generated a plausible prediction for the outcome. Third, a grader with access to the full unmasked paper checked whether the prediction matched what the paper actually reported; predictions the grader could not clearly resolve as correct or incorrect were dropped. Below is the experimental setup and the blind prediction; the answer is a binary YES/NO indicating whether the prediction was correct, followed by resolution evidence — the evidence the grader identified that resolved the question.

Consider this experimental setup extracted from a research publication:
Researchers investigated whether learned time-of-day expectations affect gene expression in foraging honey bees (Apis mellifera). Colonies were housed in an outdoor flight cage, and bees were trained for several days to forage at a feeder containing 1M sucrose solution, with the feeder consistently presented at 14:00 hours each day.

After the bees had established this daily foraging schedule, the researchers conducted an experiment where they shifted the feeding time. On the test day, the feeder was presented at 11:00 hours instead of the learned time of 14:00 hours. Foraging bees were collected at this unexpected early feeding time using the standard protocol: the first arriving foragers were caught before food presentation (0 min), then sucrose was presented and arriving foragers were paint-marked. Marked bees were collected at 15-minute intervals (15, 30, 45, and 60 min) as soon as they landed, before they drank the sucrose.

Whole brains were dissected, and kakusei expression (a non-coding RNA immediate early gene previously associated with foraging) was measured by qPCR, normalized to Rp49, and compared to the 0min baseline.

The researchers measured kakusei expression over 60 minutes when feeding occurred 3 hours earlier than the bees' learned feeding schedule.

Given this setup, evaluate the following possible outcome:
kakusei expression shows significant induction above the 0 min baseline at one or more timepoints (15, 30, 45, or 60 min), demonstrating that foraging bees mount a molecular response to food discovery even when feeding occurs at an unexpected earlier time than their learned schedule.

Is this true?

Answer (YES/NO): YES